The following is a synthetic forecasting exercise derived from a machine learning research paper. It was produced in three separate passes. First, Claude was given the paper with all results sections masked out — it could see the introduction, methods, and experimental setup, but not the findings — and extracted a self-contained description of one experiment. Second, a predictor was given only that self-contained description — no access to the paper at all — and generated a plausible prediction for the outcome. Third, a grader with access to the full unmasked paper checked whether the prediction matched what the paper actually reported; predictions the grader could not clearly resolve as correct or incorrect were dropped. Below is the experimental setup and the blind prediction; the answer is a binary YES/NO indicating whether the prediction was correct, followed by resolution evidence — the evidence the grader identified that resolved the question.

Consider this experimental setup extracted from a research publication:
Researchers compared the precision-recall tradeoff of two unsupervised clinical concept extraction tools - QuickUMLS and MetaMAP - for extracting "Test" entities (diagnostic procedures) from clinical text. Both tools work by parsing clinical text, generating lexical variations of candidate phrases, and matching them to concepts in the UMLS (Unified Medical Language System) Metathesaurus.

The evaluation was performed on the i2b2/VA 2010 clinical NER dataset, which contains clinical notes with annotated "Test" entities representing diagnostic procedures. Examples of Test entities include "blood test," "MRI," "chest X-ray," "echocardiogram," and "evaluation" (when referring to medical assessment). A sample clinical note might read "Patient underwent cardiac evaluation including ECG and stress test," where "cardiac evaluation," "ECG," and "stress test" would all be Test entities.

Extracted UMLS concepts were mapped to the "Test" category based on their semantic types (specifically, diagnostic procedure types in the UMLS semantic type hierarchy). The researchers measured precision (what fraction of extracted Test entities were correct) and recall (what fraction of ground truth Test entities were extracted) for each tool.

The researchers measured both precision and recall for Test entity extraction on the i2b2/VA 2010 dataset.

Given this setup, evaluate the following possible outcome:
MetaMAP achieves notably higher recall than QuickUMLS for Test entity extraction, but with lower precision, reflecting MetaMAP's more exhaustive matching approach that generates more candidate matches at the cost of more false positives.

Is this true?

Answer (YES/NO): YES